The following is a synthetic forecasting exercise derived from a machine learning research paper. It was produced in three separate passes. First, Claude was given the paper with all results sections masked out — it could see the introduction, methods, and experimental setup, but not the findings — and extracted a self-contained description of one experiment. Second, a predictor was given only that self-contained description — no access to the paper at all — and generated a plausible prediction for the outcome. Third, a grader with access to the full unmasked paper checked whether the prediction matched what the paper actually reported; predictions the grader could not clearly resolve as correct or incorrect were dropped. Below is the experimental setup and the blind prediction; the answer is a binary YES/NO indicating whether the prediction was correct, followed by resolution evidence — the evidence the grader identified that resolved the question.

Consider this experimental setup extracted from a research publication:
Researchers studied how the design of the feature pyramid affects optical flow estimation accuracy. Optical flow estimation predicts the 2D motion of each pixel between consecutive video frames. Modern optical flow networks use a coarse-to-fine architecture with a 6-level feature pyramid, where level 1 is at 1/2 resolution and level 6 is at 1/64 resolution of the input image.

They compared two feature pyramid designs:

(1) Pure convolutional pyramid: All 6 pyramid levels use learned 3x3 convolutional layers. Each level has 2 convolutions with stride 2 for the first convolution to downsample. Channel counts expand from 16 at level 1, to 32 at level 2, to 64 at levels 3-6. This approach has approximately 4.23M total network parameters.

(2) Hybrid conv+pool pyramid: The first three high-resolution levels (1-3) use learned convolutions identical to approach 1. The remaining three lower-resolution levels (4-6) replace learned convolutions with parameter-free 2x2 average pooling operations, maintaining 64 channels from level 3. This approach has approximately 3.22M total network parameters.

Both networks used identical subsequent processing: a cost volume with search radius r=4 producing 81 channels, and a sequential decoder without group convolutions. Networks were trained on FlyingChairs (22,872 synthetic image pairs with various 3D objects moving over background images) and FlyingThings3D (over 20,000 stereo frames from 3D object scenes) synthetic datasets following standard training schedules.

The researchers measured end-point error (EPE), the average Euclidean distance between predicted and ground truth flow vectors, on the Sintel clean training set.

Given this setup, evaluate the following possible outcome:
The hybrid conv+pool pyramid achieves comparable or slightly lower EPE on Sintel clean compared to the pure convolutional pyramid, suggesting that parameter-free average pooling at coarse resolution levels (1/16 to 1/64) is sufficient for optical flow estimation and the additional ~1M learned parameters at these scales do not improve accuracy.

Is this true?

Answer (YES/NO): YES